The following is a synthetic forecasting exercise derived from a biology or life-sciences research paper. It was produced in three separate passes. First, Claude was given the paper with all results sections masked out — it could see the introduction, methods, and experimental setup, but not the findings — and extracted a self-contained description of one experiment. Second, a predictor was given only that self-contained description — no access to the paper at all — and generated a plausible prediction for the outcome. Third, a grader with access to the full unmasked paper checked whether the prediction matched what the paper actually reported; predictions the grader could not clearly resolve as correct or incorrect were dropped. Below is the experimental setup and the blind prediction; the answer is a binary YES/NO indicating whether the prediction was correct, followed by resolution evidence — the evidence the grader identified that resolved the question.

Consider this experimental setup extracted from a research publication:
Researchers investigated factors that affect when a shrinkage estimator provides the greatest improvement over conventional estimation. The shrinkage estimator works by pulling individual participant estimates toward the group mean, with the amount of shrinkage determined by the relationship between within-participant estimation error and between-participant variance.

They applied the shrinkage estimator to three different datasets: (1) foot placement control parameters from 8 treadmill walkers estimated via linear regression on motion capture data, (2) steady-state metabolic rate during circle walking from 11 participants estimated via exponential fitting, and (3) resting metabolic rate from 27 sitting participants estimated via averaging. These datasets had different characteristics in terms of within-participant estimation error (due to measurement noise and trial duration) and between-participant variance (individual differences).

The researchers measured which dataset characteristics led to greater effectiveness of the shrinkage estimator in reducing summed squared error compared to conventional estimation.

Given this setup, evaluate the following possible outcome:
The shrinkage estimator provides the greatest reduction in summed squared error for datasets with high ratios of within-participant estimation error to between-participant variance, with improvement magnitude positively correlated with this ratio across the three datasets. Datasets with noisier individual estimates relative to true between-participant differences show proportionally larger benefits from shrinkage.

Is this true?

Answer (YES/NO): YES